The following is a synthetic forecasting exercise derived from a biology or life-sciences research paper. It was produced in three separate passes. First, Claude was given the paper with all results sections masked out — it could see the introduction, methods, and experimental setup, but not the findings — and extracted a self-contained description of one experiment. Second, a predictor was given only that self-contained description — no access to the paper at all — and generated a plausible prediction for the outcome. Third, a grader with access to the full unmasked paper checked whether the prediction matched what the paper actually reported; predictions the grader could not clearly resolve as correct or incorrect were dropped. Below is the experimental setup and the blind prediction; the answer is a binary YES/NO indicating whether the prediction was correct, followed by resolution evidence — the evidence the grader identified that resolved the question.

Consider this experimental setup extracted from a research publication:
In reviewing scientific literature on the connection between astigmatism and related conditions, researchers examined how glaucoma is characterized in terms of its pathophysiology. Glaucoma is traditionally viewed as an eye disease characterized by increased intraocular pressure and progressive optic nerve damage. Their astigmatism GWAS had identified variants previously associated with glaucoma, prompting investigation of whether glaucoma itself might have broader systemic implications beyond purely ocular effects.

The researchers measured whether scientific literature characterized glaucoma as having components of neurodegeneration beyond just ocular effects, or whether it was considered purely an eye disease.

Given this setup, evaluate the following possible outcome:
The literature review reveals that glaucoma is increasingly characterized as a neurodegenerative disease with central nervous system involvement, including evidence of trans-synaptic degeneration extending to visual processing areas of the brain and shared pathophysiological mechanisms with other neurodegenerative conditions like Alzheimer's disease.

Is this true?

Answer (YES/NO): NO